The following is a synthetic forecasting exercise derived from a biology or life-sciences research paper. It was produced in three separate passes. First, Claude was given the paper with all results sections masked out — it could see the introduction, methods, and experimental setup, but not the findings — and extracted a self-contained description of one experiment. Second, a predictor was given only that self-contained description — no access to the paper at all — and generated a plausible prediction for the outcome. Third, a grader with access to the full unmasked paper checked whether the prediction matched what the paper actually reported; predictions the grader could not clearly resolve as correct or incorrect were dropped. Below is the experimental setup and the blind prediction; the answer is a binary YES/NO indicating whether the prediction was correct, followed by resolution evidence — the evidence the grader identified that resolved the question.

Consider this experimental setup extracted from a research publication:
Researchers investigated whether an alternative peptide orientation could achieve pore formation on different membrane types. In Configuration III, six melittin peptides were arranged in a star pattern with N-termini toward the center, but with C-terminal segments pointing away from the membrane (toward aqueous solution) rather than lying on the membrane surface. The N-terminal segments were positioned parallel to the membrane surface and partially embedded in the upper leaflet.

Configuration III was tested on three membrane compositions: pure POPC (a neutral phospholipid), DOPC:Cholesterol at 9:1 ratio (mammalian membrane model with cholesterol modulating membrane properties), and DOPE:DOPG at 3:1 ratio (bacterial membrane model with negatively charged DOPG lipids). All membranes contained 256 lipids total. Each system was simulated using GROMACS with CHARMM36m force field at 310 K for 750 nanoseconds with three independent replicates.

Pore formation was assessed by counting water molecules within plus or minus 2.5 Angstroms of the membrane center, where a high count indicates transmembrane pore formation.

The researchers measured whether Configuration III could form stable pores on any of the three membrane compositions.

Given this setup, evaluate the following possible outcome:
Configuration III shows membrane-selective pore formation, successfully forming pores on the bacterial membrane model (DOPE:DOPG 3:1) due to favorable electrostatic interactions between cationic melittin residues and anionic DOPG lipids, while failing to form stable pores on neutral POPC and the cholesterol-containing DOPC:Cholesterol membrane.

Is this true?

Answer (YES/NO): NO